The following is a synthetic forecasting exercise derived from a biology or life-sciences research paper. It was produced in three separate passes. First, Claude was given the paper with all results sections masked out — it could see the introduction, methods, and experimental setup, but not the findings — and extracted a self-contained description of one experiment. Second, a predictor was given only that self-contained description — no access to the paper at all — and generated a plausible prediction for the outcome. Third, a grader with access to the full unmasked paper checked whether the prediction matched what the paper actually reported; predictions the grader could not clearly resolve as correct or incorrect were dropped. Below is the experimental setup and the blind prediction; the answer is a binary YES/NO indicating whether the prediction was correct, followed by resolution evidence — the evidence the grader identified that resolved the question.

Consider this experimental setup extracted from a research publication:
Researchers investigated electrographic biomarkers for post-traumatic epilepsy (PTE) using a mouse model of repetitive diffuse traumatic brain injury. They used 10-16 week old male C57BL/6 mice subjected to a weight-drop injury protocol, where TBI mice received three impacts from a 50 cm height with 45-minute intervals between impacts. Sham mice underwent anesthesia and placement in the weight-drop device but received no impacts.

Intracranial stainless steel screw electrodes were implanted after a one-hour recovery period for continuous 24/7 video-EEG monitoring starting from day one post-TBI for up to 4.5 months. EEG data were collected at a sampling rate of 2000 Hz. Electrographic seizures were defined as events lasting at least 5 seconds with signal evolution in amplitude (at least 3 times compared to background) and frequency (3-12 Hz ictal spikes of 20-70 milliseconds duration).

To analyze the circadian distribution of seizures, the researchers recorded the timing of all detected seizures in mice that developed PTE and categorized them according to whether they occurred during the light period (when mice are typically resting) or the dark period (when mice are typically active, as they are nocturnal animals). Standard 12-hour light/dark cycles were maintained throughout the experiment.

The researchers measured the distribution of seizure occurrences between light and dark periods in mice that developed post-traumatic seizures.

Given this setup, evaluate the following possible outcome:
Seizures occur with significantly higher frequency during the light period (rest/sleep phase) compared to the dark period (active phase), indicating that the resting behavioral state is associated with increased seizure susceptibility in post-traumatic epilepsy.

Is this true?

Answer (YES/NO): NO